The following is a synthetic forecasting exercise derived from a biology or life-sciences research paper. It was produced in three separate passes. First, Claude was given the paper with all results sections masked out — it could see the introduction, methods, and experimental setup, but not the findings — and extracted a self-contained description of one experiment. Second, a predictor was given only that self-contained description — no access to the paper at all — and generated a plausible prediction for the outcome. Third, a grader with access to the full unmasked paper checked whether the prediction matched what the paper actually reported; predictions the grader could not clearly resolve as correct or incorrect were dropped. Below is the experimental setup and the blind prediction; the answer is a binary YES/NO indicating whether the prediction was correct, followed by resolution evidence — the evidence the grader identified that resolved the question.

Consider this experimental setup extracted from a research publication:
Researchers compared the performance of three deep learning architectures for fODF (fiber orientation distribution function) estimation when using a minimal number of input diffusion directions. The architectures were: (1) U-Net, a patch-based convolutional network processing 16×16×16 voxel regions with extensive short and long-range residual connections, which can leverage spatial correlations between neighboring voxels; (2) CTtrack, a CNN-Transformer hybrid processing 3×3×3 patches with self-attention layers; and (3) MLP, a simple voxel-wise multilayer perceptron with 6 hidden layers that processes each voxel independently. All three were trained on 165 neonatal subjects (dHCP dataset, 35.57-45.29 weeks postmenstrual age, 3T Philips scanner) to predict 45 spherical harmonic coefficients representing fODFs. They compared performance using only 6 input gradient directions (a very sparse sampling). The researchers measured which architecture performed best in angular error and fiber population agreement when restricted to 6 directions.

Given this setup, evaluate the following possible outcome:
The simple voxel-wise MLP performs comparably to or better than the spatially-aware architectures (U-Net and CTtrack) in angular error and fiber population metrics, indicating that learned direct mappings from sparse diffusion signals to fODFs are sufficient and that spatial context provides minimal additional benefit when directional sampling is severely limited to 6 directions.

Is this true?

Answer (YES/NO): NO